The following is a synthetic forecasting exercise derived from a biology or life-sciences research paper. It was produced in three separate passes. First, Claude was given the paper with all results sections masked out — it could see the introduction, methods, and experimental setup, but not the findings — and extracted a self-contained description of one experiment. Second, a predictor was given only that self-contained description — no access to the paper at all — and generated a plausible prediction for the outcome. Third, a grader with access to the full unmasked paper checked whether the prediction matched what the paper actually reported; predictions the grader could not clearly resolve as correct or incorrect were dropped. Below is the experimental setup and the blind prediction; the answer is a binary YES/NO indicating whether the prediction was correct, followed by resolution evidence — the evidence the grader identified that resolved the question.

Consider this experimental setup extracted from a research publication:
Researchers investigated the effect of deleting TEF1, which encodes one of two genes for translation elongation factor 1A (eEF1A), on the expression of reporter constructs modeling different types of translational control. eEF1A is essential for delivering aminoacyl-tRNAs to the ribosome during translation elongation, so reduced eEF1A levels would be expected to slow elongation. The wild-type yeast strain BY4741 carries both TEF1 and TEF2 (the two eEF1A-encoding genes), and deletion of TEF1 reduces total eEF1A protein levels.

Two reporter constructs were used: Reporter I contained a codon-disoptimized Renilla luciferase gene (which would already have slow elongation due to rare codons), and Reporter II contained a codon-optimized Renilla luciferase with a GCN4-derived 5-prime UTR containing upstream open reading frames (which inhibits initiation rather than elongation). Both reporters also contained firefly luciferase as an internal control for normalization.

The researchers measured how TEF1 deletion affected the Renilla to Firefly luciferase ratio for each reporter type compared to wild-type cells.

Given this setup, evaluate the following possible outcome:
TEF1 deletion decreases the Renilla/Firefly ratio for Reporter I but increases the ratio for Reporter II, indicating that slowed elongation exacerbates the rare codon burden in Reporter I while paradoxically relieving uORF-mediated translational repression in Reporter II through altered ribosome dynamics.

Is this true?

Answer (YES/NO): YES